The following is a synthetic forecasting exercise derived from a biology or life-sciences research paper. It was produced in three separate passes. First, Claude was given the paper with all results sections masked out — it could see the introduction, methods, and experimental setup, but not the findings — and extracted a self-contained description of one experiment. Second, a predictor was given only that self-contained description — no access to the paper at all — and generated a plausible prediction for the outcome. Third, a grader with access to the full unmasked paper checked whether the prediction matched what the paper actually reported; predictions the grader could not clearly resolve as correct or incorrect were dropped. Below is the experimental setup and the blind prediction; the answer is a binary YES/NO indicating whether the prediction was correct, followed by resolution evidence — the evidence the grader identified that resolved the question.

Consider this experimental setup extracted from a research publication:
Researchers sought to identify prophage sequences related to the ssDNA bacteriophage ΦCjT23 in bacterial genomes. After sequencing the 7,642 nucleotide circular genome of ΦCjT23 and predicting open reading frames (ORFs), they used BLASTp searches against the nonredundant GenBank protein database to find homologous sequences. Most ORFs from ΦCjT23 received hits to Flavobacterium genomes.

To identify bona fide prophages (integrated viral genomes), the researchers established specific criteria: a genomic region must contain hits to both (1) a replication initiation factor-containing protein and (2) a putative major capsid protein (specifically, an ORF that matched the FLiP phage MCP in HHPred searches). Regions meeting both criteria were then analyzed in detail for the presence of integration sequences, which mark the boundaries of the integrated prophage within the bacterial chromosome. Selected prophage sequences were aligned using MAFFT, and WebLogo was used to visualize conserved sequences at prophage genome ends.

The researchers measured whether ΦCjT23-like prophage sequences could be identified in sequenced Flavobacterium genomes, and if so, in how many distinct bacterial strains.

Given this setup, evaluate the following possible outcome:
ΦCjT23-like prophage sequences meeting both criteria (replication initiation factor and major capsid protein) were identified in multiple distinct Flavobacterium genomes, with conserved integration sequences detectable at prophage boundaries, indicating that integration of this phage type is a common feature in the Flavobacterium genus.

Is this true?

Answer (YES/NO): YES